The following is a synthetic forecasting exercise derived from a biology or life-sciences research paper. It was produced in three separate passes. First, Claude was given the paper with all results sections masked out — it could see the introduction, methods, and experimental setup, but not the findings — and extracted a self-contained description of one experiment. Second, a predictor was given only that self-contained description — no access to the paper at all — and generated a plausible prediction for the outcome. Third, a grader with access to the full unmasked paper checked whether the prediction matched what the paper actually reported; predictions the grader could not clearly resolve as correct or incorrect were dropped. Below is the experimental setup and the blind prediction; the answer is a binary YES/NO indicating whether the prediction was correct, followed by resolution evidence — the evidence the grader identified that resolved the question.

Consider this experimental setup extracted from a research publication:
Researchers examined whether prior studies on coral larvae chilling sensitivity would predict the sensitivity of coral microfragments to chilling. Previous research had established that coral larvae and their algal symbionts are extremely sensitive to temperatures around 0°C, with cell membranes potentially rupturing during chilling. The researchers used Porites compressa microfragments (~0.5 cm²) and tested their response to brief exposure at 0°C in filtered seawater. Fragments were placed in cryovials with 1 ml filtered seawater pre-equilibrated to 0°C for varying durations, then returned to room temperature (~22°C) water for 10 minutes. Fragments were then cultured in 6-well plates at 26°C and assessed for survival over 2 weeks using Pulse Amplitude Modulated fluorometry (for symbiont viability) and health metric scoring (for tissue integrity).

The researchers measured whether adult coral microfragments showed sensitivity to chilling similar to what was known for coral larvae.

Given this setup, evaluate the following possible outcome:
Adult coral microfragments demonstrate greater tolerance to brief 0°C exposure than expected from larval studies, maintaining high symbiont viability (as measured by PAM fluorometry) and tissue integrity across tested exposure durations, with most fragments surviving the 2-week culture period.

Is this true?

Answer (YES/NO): NO